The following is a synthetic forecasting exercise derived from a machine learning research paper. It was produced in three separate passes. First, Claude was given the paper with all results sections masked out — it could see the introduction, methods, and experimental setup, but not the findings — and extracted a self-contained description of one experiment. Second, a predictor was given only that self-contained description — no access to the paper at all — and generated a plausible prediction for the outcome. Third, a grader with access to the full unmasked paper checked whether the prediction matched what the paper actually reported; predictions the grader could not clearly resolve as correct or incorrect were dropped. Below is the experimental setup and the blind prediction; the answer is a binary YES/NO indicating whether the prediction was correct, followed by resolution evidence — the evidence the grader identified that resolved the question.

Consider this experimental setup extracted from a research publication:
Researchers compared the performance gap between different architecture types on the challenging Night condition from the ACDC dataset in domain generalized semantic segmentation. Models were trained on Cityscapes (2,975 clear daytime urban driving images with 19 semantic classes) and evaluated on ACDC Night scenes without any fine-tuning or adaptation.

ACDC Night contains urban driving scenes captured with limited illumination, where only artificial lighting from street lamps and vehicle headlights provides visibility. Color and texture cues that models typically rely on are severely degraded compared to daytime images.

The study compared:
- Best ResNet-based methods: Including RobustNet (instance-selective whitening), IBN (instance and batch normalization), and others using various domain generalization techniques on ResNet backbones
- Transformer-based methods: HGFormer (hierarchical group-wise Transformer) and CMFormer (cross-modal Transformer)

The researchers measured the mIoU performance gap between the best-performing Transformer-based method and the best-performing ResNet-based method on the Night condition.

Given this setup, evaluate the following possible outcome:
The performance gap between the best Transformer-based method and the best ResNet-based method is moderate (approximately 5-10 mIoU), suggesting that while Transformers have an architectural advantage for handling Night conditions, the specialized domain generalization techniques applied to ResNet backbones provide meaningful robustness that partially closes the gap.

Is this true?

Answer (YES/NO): NO